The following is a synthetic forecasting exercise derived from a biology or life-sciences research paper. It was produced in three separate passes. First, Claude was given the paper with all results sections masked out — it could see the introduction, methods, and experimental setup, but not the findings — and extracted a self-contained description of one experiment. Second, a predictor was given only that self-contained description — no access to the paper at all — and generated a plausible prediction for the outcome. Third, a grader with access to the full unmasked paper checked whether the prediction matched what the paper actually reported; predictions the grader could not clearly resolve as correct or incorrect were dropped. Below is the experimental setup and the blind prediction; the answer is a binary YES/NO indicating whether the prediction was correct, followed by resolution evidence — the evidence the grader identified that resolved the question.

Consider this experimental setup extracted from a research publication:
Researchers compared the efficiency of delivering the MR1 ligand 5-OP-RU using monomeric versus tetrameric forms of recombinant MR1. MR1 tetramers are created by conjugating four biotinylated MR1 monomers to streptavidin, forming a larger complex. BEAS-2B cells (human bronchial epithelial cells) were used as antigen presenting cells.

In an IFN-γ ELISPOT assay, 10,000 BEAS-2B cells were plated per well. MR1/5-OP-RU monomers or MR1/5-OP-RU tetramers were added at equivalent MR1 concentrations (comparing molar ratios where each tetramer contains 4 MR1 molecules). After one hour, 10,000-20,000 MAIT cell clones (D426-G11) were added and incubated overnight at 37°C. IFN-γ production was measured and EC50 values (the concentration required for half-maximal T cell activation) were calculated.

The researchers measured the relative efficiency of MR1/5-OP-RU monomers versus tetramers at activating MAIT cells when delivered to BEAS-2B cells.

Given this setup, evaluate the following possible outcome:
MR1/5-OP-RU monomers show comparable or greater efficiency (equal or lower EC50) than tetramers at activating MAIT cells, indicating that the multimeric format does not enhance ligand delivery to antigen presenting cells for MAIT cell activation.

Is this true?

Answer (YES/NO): YES